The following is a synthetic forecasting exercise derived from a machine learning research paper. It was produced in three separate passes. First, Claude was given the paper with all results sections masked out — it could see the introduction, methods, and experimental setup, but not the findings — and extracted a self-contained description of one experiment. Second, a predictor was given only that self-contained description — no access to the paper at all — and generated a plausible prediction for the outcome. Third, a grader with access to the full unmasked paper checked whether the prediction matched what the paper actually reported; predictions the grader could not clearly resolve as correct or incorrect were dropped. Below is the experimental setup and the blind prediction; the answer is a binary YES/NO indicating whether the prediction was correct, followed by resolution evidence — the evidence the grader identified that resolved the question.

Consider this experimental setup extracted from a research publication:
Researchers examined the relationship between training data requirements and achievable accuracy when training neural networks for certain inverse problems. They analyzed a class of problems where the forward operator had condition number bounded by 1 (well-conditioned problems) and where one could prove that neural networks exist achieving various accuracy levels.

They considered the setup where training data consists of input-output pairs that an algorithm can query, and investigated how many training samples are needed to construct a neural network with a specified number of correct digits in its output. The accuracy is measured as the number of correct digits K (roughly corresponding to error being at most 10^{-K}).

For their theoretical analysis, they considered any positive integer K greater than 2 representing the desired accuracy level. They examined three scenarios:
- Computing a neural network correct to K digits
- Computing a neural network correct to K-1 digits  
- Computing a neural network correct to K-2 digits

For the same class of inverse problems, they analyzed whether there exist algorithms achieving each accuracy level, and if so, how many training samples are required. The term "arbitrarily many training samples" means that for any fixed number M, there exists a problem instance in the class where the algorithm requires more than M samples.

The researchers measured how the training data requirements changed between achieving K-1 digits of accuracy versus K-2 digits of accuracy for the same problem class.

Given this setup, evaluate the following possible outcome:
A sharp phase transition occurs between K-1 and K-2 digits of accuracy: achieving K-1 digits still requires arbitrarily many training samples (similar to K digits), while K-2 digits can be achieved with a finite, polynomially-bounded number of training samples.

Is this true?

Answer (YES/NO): YES